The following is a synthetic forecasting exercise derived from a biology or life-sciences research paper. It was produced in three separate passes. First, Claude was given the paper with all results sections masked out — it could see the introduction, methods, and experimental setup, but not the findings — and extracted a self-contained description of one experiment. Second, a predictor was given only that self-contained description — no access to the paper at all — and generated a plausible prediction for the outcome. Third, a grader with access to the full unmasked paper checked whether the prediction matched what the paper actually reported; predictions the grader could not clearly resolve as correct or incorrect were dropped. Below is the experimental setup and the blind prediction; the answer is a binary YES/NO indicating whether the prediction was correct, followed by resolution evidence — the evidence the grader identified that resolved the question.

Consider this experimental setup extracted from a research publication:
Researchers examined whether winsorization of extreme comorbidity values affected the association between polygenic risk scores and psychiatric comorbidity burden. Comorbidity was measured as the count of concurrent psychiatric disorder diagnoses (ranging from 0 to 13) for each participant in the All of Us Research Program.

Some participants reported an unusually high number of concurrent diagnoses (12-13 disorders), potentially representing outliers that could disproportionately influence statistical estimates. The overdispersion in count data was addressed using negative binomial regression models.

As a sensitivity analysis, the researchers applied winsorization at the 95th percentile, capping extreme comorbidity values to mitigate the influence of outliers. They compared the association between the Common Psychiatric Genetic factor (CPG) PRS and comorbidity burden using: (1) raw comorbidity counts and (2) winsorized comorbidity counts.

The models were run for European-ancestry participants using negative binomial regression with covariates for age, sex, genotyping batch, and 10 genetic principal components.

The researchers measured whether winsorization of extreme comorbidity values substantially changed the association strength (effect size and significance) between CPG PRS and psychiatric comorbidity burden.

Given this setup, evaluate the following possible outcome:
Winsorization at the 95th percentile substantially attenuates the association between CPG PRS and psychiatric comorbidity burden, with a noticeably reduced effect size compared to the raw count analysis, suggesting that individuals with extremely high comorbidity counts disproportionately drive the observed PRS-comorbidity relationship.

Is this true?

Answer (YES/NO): NO